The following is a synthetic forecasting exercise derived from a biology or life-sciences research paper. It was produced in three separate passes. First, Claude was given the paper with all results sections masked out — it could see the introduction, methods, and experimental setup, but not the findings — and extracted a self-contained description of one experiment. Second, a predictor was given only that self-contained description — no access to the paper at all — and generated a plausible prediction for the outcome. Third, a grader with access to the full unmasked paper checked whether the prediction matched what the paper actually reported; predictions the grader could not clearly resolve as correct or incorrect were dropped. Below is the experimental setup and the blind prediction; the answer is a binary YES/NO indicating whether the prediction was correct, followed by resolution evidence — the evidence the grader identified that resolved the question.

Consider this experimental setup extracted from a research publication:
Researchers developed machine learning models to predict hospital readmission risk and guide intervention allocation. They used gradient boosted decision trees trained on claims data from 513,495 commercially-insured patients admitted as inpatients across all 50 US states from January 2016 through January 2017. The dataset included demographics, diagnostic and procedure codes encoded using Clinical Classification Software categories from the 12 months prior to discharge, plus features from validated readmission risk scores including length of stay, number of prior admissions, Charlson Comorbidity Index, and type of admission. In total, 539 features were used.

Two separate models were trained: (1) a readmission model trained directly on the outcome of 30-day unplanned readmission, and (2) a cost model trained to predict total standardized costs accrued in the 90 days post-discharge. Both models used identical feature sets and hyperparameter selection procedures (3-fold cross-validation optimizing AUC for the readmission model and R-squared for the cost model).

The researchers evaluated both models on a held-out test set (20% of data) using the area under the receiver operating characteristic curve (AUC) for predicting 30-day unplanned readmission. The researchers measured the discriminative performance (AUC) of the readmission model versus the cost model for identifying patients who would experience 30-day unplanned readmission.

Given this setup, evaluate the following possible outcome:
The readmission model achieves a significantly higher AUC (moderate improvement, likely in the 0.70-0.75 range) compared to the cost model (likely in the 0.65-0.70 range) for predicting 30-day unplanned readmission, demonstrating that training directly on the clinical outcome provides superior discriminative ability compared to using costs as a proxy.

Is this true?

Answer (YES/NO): NO